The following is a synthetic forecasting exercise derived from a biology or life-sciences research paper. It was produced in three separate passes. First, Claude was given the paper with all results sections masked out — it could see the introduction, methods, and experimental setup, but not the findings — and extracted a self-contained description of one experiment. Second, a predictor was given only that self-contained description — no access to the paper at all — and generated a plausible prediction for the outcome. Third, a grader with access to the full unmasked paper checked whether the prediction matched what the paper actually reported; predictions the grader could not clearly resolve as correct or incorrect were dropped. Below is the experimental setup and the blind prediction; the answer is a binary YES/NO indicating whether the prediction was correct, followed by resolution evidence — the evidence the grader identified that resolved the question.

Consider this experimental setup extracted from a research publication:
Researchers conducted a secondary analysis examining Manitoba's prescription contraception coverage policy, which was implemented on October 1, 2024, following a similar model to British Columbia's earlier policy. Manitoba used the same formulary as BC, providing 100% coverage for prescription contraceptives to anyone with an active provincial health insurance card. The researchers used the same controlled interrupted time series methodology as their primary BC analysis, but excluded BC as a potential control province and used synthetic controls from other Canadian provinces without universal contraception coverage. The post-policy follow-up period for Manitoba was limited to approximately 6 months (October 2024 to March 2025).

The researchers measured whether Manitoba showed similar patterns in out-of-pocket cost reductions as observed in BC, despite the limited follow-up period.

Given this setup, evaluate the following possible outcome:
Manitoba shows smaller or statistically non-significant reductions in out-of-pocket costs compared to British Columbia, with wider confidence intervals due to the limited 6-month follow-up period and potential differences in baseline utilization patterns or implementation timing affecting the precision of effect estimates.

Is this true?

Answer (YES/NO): NO